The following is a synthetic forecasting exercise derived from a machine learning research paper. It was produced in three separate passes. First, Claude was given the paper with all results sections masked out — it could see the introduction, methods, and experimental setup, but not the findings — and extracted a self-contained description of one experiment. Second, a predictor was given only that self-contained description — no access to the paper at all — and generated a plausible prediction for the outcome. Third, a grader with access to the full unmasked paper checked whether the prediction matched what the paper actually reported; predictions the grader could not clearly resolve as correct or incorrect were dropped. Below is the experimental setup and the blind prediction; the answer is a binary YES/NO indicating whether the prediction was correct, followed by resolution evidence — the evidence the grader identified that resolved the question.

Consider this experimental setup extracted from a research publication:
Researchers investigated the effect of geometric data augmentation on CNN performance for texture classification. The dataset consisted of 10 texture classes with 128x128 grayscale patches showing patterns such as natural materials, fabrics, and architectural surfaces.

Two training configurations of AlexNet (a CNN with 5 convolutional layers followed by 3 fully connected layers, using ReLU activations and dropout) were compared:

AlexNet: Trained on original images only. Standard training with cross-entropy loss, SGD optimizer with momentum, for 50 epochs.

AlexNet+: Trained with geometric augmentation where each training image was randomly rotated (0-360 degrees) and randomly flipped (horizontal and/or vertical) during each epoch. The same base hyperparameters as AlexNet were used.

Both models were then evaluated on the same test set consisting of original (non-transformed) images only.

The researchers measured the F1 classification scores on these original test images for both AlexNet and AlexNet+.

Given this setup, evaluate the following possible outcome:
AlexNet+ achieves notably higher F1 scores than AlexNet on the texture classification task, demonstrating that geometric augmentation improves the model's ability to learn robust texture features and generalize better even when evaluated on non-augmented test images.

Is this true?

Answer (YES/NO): NO